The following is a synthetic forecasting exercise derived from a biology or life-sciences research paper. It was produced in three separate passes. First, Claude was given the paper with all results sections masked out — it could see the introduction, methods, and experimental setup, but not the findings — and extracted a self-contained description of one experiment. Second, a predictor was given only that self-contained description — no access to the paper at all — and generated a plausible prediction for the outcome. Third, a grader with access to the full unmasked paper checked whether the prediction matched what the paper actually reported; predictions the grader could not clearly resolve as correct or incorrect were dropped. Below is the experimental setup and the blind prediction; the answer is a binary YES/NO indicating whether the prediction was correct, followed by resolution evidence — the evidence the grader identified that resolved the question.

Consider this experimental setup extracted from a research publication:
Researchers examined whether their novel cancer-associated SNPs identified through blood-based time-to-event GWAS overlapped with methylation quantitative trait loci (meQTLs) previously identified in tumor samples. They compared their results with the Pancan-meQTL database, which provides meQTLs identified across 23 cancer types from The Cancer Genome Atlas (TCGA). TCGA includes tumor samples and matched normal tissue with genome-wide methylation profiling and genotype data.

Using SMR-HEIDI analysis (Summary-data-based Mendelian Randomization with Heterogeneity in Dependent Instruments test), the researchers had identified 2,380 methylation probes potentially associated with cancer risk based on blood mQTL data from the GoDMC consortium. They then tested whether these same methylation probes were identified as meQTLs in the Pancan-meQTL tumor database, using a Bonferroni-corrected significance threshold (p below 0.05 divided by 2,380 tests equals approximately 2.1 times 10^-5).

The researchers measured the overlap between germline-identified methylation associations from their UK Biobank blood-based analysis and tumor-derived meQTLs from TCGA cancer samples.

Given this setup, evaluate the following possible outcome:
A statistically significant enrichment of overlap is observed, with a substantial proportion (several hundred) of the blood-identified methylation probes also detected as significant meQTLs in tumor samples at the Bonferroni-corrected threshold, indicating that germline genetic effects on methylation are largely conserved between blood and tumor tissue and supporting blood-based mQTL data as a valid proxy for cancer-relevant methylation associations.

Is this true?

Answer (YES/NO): NO